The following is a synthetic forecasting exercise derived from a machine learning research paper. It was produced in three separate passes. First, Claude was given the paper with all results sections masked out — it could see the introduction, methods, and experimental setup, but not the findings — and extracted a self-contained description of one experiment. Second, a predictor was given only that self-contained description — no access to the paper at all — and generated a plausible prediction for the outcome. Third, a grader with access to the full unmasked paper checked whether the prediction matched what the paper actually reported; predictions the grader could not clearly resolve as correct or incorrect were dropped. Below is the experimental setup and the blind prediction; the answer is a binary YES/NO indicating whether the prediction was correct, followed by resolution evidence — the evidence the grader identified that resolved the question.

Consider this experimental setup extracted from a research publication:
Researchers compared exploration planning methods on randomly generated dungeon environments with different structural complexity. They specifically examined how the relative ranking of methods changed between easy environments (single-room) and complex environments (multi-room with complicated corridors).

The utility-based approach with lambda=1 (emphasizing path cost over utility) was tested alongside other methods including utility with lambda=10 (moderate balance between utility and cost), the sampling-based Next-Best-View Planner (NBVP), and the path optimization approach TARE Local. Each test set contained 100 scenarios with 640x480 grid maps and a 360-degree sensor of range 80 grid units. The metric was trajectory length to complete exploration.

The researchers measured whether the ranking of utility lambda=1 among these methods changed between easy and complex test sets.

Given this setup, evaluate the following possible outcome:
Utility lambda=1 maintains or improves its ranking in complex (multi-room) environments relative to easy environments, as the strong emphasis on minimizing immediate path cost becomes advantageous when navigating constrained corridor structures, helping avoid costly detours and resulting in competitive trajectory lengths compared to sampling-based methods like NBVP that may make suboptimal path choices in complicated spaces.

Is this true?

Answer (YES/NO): NO